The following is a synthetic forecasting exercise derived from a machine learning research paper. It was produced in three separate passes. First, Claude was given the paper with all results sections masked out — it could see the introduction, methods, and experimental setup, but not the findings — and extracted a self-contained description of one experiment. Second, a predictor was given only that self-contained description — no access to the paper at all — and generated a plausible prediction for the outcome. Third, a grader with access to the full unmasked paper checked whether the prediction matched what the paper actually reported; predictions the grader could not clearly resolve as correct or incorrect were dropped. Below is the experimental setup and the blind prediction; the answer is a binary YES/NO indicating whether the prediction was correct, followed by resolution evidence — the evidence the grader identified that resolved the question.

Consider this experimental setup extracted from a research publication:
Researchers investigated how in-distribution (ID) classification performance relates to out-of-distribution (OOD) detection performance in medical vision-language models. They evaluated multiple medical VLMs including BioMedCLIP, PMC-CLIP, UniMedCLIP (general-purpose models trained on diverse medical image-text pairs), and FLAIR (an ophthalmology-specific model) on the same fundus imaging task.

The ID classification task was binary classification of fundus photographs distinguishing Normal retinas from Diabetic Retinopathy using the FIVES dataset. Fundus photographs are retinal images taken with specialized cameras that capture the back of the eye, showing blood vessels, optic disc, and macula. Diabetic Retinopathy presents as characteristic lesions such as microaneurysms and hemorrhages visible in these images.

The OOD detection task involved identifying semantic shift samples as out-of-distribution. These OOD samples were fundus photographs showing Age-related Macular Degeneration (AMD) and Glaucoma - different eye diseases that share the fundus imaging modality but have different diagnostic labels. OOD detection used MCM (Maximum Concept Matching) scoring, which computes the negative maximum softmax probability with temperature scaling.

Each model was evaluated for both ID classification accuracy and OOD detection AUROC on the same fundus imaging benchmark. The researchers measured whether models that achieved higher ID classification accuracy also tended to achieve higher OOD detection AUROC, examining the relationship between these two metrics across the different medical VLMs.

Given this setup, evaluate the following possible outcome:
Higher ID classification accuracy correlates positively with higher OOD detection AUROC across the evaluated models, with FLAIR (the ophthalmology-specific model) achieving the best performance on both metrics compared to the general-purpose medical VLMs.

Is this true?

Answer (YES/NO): NO